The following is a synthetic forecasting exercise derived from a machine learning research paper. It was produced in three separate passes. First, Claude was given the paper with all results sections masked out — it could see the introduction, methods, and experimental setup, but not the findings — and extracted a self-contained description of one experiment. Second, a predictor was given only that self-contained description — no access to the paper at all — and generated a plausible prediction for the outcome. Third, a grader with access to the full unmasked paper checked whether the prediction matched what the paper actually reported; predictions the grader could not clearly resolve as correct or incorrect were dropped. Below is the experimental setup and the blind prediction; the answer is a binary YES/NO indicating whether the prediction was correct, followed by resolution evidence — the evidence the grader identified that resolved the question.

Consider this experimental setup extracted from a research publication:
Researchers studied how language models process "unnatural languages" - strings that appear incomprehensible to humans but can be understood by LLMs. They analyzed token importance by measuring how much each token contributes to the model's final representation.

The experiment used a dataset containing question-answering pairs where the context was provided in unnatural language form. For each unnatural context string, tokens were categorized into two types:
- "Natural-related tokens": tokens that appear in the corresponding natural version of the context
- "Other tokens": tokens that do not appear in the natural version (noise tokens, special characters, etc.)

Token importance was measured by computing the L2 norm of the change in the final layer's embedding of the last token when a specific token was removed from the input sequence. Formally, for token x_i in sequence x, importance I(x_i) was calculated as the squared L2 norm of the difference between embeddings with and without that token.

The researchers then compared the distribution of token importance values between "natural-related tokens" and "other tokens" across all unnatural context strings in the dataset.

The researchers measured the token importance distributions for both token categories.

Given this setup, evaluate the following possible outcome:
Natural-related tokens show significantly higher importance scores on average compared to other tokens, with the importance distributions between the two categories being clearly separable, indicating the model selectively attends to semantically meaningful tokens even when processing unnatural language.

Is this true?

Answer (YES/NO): NO